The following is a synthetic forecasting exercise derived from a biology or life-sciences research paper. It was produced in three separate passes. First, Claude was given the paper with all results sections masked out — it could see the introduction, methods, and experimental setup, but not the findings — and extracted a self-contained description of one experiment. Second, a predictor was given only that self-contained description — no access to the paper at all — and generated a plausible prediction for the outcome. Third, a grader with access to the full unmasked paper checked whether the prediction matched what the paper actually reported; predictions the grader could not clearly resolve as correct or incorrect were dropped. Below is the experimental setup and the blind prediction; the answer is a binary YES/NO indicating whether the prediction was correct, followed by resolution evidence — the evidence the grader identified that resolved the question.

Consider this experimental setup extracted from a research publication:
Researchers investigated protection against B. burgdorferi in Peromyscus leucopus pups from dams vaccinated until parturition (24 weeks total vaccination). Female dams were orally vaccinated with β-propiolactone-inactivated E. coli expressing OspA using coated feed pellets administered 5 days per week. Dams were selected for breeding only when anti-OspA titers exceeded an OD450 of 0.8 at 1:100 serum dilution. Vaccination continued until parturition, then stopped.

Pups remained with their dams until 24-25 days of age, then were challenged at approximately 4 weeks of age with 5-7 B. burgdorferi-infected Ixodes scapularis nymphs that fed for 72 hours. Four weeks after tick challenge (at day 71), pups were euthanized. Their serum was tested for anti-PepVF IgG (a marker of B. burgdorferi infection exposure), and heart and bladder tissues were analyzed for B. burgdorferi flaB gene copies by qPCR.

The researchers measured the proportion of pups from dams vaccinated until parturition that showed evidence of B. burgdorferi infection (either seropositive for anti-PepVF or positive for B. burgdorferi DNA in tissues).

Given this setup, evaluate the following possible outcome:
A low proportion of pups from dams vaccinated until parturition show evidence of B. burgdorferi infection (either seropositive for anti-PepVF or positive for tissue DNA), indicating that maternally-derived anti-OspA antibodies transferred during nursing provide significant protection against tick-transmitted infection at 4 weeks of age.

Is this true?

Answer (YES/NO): NO